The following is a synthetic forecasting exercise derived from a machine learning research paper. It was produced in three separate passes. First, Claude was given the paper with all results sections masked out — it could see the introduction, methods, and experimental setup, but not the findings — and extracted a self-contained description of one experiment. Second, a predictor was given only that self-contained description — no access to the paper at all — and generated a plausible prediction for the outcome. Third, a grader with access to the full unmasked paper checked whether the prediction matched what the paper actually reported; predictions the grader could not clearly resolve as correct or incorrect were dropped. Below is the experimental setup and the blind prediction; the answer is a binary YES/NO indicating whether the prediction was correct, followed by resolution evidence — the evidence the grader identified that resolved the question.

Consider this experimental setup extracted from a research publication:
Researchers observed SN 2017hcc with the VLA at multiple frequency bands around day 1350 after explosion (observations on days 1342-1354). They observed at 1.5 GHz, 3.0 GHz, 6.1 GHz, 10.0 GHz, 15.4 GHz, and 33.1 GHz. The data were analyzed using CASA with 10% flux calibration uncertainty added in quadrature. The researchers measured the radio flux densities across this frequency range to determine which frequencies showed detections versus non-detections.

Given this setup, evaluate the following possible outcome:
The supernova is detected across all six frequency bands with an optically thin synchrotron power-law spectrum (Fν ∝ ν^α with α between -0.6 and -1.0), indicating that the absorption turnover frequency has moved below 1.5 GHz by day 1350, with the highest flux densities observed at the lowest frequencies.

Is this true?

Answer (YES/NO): NO